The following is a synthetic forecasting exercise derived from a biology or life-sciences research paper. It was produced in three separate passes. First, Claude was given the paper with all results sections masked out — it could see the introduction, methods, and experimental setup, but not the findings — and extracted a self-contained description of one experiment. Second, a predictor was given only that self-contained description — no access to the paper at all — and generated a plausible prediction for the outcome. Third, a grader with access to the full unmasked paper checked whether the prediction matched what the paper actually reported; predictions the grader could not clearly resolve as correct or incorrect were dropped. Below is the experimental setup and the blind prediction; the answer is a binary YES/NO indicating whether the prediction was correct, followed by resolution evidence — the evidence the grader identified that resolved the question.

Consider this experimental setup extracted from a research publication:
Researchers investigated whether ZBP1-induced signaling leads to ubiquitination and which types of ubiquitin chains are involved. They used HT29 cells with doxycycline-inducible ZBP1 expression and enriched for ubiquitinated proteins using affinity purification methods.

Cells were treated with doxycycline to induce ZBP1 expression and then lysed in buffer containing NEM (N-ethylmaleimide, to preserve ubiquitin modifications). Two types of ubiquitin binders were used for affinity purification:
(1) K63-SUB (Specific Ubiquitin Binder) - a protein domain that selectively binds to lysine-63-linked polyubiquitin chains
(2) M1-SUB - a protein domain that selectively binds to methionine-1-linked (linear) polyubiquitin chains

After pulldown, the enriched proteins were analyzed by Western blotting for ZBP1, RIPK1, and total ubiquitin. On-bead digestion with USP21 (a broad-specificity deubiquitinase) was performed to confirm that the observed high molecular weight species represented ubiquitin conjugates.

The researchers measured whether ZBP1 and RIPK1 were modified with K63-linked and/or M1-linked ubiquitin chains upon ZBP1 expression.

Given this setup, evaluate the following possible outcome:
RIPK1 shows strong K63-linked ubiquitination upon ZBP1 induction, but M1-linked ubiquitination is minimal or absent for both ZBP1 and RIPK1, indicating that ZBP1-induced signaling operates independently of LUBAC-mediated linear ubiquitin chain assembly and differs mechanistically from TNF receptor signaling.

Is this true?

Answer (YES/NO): NO